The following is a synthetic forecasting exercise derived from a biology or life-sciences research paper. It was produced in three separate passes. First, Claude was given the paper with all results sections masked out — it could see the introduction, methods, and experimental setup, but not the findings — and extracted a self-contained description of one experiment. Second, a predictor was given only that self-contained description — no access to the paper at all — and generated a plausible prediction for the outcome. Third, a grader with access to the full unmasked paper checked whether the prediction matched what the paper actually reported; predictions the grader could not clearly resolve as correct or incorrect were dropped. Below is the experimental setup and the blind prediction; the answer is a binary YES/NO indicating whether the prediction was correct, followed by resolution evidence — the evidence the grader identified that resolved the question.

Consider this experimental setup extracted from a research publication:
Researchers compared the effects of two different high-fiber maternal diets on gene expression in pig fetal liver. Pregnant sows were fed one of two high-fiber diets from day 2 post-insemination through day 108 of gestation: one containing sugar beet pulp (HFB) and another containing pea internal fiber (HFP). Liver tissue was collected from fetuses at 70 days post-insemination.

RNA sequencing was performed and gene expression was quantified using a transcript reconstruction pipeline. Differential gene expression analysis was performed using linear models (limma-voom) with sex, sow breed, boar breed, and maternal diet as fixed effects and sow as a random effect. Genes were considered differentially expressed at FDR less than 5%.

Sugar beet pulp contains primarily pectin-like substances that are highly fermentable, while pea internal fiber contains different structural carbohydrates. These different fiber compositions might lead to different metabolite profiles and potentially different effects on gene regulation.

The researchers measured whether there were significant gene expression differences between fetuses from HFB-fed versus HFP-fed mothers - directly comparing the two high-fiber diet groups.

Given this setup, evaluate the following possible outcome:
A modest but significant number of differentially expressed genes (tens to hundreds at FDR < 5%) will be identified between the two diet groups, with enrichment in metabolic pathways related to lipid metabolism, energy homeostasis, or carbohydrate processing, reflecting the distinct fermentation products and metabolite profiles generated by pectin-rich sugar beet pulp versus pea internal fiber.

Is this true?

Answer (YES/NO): NO